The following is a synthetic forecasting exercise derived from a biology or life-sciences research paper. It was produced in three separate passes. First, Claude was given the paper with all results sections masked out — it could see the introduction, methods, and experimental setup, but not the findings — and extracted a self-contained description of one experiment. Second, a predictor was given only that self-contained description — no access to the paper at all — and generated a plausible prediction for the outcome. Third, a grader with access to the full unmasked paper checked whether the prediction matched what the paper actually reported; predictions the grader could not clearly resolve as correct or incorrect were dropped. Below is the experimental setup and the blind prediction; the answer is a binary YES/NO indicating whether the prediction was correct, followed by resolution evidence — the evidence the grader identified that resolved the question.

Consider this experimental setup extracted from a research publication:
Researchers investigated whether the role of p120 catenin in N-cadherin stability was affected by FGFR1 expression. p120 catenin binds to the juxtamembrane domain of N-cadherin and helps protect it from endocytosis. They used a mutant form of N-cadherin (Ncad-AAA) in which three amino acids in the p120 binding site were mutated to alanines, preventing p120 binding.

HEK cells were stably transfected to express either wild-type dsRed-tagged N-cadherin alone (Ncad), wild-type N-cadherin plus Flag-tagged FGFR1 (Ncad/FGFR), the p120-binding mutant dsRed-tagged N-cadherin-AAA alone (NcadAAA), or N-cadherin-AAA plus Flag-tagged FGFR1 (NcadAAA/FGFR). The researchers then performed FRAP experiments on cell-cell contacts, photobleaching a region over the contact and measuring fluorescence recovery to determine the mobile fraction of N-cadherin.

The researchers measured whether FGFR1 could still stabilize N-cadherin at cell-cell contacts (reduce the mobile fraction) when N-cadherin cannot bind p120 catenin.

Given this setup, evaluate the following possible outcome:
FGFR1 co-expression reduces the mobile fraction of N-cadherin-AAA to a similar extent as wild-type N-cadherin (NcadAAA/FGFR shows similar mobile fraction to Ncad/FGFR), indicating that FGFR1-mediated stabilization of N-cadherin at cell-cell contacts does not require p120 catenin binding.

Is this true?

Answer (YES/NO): NO